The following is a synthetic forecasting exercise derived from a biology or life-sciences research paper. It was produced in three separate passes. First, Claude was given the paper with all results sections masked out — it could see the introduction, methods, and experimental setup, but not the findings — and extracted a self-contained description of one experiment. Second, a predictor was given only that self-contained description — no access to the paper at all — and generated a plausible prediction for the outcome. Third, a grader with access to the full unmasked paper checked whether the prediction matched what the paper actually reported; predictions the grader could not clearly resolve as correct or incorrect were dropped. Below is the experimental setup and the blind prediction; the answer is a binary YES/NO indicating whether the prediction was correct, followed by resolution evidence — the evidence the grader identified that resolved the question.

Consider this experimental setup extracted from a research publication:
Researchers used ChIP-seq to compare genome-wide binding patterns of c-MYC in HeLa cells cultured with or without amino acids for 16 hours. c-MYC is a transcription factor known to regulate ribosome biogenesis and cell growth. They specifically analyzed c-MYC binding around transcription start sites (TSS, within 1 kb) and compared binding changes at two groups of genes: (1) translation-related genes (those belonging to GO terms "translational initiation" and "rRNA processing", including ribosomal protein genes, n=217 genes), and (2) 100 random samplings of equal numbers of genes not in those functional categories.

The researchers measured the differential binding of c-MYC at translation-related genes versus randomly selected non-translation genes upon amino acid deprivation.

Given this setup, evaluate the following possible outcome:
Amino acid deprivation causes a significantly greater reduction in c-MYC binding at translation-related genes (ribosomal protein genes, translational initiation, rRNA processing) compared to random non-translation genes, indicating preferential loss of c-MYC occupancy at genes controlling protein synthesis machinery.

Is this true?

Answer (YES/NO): NO